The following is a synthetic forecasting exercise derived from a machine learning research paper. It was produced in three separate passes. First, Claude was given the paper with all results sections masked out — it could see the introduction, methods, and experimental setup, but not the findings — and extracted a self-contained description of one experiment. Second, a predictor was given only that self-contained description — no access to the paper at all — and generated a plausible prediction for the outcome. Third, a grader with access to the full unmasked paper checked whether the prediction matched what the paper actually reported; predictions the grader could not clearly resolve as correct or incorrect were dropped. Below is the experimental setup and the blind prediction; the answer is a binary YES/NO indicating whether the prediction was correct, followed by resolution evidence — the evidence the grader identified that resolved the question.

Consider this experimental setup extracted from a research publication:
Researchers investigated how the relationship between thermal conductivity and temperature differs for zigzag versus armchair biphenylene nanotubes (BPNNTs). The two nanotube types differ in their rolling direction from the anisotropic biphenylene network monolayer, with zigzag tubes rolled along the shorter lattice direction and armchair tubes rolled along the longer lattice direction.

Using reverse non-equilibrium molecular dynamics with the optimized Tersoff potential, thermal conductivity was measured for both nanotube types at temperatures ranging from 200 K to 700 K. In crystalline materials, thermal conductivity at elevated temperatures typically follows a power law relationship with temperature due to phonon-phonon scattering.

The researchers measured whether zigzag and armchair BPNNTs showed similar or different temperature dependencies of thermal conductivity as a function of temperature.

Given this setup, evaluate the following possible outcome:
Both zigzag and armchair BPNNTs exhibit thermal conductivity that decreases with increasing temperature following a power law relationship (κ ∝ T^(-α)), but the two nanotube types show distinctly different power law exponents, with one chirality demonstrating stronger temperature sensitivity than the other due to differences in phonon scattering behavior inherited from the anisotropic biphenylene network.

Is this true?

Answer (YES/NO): NO